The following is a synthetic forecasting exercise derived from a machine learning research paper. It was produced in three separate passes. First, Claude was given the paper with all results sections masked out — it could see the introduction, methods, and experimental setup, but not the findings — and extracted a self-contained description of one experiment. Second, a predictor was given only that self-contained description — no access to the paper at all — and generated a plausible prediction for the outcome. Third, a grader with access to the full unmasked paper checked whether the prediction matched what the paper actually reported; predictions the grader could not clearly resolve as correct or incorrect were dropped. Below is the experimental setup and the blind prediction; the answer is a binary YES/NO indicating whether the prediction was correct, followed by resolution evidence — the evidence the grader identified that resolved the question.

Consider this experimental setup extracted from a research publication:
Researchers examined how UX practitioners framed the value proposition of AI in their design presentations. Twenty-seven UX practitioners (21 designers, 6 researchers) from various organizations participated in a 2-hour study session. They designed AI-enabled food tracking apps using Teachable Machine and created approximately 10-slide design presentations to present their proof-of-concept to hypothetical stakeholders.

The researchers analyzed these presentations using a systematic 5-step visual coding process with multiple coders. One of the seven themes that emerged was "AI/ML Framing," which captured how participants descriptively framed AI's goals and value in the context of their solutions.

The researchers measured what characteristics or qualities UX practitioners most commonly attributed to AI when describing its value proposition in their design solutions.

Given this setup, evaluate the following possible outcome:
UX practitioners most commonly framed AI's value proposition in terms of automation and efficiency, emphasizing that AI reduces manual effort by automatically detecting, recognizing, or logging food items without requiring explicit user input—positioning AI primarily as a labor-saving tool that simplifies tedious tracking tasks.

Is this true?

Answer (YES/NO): NO